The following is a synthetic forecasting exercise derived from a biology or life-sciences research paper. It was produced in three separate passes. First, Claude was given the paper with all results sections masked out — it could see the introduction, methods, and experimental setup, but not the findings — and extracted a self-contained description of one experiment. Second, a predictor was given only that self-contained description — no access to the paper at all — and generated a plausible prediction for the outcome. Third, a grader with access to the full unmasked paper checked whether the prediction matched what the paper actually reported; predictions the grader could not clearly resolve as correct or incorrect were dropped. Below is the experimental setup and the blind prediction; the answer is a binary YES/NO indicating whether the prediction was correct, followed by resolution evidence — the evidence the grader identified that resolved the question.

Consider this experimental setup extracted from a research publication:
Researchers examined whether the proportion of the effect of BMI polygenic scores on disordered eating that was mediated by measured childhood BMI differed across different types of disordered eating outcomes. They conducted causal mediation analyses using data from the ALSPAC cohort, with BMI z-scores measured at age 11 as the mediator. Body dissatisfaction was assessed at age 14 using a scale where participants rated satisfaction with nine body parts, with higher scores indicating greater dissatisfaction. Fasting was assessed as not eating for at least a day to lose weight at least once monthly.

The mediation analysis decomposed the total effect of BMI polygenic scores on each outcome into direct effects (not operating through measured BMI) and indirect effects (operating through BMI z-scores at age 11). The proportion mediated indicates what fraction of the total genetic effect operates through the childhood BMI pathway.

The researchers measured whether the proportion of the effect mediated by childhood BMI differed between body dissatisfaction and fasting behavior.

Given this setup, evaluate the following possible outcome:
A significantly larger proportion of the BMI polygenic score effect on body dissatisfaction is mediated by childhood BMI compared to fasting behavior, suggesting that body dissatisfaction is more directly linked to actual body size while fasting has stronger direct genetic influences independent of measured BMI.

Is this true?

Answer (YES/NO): YES